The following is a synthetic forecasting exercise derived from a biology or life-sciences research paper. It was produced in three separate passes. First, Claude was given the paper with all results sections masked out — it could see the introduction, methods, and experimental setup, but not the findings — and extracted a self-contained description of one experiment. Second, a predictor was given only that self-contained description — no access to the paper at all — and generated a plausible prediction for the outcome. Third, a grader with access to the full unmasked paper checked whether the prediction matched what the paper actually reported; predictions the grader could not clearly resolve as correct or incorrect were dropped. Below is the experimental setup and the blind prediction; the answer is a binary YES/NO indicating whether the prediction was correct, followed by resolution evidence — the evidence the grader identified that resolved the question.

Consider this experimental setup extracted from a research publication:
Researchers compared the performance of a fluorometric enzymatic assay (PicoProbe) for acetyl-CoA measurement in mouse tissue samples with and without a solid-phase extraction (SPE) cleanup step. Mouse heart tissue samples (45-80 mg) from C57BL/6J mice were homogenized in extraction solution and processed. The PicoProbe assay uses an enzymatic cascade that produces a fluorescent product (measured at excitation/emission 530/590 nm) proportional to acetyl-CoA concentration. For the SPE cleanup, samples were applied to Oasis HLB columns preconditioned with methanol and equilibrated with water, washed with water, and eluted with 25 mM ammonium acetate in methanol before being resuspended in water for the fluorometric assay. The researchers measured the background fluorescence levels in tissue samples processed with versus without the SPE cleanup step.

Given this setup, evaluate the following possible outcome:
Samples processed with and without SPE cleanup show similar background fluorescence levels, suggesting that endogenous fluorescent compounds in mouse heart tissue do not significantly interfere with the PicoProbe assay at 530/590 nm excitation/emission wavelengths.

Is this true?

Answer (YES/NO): NO